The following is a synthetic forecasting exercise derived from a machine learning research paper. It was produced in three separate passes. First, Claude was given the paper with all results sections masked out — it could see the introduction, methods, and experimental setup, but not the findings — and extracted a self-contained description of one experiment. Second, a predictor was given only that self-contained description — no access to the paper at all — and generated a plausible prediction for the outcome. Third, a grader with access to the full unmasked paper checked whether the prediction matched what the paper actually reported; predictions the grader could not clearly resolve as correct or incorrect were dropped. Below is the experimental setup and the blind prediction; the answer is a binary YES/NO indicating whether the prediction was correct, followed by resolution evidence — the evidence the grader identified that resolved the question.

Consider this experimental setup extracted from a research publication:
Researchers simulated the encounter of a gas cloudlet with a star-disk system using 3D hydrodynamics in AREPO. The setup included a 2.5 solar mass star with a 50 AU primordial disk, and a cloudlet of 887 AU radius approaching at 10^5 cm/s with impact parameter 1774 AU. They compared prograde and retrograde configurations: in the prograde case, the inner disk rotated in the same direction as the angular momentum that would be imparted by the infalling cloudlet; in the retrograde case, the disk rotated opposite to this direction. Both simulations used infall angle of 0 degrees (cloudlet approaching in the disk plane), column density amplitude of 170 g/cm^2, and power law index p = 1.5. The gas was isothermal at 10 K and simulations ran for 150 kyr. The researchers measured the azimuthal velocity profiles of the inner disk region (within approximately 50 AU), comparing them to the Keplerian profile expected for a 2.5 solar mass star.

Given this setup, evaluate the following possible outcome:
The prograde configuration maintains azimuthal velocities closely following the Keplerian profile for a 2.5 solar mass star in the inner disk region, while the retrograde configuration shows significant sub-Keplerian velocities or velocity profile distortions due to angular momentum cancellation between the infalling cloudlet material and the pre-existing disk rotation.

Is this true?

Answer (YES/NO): NO